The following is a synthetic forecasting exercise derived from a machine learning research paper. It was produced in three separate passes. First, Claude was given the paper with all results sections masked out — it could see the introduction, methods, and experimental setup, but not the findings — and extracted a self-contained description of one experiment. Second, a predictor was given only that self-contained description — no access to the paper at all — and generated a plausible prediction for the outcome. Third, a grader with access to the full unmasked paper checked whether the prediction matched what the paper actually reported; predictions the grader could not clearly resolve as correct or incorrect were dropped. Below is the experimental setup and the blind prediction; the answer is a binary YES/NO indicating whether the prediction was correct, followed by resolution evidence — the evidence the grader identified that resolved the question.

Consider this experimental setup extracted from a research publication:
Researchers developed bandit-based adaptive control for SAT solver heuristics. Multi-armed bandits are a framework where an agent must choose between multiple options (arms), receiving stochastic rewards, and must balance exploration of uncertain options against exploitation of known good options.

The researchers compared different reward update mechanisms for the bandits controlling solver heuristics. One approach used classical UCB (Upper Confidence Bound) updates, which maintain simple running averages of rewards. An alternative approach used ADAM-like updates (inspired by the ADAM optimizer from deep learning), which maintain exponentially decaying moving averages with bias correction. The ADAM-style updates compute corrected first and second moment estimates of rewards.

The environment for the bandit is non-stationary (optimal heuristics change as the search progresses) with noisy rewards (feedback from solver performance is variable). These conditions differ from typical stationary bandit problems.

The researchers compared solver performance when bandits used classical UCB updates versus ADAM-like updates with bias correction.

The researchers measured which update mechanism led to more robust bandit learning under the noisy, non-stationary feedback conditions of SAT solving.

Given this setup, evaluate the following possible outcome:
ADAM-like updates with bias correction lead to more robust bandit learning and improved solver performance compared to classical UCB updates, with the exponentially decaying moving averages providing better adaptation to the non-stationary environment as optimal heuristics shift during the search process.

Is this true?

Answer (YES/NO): YES